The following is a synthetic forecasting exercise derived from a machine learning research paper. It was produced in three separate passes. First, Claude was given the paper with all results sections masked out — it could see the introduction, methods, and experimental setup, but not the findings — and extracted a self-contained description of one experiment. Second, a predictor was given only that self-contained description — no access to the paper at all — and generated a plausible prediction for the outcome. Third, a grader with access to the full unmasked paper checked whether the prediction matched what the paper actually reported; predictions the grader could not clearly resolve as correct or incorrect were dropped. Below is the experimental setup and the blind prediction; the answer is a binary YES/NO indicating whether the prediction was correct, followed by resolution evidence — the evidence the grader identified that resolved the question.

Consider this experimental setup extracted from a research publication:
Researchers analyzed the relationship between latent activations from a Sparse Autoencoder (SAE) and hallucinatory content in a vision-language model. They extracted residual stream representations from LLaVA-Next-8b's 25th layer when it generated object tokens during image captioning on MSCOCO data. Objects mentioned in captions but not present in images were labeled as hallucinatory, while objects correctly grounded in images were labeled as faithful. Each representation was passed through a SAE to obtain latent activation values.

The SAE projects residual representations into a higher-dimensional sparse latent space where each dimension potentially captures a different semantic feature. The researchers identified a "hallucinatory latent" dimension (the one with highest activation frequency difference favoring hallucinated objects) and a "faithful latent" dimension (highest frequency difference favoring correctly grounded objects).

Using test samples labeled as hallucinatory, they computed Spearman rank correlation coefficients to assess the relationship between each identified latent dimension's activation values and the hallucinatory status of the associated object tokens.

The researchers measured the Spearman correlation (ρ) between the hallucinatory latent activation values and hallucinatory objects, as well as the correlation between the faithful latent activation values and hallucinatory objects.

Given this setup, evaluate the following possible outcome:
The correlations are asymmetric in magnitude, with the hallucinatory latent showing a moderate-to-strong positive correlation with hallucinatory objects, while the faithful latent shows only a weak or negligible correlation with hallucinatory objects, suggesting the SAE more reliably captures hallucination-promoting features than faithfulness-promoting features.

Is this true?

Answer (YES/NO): NO